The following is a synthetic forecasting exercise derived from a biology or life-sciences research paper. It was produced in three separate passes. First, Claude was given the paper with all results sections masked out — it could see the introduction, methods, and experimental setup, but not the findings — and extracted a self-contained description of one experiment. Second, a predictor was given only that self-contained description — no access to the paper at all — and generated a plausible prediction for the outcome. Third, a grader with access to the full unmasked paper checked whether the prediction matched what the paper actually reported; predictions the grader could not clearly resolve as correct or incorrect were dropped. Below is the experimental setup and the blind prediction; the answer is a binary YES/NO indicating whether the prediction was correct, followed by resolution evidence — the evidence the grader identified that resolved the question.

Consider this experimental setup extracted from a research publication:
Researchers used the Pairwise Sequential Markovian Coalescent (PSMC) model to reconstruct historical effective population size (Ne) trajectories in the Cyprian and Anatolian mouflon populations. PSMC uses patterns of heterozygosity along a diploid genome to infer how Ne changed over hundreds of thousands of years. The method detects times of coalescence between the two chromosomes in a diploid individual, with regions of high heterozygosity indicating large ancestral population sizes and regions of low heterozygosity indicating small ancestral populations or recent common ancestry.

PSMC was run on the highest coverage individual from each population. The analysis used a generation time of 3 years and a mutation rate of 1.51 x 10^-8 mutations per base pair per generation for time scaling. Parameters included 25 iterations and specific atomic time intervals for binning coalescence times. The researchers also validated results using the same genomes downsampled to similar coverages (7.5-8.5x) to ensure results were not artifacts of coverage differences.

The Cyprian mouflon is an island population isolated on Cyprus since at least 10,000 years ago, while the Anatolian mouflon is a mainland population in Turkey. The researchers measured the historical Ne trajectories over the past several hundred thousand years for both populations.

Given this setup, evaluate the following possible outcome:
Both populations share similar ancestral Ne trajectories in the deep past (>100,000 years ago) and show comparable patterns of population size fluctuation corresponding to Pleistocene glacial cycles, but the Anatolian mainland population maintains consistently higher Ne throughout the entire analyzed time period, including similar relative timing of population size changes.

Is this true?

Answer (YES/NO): NO